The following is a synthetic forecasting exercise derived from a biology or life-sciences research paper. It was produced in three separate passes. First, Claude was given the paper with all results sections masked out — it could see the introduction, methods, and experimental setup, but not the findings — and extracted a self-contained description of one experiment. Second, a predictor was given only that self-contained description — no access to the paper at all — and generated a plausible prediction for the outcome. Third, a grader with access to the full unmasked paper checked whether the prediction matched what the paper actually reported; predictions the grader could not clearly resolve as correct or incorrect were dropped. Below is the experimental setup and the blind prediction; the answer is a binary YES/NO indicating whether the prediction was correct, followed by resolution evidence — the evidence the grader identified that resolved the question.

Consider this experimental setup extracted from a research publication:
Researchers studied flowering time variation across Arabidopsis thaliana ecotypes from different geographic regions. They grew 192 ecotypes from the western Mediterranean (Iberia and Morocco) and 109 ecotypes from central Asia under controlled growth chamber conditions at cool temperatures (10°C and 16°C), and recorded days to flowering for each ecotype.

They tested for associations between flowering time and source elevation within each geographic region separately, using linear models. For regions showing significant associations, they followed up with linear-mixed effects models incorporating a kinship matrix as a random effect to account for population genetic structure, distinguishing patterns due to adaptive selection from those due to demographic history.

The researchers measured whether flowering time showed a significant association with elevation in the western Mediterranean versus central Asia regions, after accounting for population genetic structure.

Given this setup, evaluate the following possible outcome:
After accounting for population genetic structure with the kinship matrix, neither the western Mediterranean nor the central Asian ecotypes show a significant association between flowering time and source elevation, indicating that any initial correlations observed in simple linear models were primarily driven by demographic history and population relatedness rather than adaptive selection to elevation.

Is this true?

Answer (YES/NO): NO